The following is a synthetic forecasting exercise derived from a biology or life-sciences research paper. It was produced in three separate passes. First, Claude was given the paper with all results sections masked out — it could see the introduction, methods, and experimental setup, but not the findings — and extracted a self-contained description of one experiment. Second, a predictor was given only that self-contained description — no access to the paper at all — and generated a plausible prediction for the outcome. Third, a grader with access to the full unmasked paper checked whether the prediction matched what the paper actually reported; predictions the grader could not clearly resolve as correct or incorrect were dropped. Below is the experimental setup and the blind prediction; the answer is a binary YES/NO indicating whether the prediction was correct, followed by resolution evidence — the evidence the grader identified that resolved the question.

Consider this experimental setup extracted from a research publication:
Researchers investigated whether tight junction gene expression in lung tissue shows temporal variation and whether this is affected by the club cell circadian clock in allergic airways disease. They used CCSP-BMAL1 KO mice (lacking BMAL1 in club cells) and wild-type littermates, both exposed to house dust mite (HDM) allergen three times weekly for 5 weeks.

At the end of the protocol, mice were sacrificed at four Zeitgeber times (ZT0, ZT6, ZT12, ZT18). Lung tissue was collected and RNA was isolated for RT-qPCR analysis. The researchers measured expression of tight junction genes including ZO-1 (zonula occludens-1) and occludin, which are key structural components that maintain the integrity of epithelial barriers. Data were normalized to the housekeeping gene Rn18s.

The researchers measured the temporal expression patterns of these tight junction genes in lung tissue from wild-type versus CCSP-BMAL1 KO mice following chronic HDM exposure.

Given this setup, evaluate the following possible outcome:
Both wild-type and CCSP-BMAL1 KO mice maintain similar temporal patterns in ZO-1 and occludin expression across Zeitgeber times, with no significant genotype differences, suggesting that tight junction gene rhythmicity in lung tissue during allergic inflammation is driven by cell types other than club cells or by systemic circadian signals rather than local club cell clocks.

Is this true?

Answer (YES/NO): NO